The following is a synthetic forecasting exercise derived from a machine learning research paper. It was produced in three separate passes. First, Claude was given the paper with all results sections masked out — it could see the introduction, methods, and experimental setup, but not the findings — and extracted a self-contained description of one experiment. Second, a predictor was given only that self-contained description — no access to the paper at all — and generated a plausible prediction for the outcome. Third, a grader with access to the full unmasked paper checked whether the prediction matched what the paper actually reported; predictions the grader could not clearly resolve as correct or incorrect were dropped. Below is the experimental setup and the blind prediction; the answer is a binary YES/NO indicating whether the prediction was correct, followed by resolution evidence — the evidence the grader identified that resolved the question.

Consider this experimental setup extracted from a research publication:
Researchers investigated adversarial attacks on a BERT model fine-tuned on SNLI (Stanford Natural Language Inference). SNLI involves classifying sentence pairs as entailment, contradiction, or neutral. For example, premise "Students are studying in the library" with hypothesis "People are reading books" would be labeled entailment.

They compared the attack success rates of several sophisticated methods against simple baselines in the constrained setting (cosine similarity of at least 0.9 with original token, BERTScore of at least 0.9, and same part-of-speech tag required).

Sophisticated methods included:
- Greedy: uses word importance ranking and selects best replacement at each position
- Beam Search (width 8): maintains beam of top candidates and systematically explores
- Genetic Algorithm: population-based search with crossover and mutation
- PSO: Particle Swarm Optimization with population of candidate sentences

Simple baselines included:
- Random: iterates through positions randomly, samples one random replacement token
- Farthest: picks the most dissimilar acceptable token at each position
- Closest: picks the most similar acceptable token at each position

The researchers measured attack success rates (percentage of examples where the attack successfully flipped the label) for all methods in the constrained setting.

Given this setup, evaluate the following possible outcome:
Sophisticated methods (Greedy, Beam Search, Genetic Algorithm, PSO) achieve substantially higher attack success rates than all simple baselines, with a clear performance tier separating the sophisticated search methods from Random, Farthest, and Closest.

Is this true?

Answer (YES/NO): NO